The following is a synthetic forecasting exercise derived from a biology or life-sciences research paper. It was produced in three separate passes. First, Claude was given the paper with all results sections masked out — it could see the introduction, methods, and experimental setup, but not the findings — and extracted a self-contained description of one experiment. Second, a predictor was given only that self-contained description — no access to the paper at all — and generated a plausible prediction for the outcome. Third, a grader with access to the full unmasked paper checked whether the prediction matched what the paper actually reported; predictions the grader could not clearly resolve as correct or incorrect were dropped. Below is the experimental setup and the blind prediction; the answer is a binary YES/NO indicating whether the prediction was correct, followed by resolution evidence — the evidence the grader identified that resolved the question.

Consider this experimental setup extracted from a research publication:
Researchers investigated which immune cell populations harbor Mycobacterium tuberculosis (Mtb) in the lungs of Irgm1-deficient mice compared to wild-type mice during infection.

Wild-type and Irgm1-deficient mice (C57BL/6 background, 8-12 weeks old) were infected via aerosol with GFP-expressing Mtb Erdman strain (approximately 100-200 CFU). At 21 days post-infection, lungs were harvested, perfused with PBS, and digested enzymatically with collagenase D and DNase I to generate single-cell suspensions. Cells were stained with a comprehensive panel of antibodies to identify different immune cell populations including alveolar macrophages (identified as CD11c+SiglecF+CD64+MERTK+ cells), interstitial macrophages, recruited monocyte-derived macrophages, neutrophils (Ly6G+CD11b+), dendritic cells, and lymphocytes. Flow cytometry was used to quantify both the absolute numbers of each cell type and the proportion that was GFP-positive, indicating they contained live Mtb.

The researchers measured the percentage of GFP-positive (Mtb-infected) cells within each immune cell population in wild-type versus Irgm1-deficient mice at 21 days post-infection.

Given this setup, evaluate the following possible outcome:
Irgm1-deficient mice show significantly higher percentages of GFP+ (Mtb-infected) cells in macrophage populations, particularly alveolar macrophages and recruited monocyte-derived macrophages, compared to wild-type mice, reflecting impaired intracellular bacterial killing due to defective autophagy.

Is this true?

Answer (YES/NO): NO